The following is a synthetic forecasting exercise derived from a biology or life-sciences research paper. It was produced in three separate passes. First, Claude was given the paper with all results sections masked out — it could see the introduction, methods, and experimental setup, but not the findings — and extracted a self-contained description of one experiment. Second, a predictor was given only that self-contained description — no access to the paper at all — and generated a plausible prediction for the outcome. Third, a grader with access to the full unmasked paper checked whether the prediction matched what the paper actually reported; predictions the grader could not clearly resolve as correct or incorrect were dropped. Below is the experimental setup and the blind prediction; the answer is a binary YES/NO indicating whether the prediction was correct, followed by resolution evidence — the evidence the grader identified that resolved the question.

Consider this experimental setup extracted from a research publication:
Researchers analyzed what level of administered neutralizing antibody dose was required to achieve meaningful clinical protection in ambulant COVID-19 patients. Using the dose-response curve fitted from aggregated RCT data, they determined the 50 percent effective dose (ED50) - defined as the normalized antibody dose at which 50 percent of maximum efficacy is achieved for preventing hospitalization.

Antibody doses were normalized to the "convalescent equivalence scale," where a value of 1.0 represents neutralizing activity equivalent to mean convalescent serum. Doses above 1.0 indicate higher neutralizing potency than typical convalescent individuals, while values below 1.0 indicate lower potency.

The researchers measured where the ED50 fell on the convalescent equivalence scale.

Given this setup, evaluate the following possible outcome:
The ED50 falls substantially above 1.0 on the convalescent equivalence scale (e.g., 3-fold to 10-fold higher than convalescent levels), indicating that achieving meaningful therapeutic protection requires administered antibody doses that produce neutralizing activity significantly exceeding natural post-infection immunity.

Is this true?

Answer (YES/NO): NO